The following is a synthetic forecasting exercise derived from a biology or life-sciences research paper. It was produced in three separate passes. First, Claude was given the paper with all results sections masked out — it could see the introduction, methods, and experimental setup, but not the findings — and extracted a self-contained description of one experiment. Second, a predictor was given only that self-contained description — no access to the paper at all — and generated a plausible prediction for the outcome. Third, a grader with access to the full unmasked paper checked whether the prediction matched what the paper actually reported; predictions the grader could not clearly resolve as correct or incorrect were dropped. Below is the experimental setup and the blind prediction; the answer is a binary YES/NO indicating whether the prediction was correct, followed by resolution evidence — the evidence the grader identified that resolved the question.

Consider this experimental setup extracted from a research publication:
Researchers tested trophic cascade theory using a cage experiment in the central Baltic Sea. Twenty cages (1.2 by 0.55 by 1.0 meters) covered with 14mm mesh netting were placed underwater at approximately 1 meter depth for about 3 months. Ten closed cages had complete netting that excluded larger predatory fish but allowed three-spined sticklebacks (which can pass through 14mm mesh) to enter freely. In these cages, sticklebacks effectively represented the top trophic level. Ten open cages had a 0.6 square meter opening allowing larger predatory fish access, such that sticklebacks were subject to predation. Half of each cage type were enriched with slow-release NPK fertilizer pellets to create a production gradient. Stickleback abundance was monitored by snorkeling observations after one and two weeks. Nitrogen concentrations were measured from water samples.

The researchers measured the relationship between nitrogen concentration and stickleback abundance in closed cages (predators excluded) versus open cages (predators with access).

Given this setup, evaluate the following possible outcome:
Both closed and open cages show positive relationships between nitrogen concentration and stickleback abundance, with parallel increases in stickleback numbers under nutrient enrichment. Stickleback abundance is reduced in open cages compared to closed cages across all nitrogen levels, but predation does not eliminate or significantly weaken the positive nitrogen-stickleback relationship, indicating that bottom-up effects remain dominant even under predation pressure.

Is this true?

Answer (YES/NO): NO